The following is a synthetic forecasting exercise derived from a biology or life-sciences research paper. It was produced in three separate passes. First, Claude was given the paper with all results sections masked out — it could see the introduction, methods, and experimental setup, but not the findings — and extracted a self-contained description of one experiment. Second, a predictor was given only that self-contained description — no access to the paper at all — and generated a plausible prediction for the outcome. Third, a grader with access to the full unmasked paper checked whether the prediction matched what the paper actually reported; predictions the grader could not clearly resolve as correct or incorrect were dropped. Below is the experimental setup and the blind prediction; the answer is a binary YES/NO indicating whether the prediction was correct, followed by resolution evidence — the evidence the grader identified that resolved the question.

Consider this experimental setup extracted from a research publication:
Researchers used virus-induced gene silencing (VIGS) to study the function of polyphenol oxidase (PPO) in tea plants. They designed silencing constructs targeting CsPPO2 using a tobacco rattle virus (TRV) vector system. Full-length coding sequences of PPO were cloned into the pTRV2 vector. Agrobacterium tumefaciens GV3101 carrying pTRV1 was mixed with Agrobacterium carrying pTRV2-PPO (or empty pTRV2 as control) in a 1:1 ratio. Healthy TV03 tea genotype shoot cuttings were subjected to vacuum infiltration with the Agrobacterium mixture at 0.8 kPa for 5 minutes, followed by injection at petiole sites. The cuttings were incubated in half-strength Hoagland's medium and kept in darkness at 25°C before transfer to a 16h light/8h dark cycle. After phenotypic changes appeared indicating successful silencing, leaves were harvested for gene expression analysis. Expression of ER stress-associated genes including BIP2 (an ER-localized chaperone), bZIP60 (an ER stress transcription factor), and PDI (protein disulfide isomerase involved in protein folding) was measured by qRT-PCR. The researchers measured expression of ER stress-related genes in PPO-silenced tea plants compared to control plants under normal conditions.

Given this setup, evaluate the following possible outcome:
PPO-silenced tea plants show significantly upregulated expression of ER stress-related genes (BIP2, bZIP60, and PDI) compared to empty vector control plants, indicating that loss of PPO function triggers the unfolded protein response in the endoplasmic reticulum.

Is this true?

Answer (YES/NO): NO